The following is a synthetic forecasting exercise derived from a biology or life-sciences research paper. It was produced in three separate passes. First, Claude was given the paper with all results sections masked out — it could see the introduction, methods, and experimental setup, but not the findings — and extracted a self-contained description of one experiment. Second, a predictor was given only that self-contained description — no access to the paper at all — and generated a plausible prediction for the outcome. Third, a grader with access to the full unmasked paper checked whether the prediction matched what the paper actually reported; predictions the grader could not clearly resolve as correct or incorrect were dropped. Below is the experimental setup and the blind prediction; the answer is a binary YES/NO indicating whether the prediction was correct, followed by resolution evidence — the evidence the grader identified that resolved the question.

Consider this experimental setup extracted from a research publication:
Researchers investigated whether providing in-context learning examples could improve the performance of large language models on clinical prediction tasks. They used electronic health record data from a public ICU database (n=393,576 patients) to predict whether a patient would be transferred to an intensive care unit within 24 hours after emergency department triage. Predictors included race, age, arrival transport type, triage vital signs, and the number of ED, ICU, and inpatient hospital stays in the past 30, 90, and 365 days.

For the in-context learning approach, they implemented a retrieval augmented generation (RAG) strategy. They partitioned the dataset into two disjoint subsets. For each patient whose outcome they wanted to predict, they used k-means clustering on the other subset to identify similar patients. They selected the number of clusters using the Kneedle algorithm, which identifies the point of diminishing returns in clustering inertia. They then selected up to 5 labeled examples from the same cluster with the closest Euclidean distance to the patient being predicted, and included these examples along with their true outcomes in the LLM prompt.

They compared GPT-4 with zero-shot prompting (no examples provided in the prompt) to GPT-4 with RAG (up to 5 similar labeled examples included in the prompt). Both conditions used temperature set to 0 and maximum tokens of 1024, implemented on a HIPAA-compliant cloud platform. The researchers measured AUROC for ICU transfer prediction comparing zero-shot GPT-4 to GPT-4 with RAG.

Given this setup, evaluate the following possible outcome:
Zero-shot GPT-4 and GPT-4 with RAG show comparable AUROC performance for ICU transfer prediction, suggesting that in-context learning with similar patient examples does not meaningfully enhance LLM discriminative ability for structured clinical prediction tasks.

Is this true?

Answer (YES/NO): NO